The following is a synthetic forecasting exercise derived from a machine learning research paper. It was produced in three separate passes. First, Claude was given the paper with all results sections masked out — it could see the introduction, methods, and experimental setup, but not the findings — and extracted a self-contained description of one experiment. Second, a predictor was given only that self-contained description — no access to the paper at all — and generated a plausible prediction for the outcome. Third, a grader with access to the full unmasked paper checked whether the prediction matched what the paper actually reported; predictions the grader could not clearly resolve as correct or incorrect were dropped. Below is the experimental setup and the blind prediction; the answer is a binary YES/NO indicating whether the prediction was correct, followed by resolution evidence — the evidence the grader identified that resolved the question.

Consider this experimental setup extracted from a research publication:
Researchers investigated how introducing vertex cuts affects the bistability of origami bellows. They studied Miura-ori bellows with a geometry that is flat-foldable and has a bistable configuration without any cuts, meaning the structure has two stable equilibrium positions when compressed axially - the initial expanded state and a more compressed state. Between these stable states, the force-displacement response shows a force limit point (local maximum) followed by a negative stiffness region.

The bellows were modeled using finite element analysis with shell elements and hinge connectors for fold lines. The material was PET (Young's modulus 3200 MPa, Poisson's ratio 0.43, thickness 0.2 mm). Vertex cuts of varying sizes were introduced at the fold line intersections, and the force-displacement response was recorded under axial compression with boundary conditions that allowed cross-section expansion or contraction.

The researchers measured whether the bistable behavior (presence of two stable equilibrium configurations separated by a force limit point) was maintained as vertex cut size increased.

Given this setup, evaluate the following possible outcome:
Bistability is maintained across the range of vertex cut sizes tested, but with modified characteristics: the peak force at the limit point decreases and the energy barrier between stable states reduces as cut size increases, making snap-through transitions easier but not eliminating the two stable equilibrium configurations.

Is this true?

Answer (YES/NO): NO